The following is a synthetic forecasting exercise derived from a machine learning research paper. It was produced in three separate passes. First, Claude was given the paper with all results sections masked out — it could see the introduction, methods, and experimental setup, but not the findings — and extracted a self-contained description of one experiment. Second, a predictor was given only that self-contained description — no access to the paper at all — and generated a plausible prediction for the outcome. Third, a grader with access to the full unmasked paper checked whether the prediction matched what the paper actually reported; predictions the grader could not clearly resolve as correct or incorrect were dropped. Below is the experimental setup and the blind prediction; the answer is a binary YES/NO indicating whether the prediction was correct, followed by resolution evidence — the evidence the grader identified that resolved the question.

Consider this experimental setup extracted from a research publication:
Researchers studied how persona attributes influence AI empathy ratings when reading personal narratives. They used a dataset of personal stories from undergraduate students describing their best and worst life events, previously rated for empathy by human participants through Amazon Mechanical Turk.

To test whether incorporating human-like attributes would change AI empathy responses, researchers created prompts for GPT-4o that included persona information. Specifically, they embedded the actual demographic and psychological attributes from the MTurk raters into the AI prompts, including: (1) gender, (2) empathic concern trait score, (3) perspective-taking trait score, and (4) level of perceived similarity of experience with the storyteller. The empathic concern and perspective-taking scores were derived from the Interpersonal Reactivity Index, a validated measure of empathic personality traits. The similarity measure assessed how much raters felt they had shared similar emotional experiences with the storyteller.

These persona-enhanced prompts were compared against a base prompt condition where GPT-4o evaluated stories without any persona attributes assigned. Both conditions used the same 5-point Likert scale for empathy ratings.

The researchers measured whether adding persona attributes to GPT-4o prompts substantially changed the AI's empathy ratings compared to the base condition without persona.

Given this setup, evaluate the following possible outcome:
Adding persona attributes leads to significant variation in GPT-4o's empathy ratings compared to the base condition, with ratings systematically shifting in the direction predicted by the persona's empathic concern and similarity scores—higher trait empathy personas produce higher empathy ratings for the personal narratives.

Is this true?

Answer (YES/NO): NO